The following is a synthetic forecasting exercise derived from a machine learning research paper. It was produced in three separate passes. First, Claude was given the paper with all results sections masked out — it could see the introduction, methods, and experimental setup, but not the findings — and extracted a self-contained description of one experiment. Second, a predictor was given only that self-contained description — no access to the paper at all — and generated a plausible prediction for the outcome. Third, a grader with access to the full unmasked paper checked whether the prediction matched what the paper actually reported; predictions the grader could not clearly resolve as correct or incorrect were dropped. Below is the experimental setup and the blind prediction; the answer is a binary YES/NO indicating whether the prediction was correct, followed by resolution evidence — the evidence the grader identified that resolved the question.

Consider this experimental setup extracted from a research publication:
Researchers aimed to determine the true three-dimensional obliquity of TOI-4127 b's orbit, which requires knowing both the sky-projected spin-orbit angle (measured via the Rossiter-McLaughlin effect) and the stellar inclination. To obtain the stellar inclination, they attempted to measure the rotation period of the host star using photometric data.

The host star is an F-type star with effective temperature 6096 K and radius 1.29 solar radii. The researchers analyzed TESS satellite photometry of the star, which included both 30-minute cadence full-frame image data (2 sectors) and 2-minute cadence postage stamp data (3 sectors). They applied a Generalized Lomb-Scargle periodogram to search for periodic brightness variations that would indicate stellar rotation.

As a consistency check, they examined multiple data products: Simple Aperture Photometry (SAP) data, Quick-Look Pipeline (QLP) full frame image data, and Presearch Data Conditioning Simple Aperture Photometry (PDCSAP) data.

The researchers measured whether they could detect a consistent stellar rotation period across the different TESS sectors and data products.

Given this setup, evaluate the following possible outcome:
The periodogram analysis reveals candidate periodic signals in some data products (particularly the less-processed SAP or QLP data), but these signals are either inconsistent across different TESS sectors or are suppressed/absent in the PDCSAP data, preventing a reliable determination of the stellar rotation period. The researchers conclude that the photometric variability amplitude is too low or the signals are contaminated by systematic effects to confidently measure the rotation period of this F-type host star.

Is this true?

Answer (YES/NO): NO